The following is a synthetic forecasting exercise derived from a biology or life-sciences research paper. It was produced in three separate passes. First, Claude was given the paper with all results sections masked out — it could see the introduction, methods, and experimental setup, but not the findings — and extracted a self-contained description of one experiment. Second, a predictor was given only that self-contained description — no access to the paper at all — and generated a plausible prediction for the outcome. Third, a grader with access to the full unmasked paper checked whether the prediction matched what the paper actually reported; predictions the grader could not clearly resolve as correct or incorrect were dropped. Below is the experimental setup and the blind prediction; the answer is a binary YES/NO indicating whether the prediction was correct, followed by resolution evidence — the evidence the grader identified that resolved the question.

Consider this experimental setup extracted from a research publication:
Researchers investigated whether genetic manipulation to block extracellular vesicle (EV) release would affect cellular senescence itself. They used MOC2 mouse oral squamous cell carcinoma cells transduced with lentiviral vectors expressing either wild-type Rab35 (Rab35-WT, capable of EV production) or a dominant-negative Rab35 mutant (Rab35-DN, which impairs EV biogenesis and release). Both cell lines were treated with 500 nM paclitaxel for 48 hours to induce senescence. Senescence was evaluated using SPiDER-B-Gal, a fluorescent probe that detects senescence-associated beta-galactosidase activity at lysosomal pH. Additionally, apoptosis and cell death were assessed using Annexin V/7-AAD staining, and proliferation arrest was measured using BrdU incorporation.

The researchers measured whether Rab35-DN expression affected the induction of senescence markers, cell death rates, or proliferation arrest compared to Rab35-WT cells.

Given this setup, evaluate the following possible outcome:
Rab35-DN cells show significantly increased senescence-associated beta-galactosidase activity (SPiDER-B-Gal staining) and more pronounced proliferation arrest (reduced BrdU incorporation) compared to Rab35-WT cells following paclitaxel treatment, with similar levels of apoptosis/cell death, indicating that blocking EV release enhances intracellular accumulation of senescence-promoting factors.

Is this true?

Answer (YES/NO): NO